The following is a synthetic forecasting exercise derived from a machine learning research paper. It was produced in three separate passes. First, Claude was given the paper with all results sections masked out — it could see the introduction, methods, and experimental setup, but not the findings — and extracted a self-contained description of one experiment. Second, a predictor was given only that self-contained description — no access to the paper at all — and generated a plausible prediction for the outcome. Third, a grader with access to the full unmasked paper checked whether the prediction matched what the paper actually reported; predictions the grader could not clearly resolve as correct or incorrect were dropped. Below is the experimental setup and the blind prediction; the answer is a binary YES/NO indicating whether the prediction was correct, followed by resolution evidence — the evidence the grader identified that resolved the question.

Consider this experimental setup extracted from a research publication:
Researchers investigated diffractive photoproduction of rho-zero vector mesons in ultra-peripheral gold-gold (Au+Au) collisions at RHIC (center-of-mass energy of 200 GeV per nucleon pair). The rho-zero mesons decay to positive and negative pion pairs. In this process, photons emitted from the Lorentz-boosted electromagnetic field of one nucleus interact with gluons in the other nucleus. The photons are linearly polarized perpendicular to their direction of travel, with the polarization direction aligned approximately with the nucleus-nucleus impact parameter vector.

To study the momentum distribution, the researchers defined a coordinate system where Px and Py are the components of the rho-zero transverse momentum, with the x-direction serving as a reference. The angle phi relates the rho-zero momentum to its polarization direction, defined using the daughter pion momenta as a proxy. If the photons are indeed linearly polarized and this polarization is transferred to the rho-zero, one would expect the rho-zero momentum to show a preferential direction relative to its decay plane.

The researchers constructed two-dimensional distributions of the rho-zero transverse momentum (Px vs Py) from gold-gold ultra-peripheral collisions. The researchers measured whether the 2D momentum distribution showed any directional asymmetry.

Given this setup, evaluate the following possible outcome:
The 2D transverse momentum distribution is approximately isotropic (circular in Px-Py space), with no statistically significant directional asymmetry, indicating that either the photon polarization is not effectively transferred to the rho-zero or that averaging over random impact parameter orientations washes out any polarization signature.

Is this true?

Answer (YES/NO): NO